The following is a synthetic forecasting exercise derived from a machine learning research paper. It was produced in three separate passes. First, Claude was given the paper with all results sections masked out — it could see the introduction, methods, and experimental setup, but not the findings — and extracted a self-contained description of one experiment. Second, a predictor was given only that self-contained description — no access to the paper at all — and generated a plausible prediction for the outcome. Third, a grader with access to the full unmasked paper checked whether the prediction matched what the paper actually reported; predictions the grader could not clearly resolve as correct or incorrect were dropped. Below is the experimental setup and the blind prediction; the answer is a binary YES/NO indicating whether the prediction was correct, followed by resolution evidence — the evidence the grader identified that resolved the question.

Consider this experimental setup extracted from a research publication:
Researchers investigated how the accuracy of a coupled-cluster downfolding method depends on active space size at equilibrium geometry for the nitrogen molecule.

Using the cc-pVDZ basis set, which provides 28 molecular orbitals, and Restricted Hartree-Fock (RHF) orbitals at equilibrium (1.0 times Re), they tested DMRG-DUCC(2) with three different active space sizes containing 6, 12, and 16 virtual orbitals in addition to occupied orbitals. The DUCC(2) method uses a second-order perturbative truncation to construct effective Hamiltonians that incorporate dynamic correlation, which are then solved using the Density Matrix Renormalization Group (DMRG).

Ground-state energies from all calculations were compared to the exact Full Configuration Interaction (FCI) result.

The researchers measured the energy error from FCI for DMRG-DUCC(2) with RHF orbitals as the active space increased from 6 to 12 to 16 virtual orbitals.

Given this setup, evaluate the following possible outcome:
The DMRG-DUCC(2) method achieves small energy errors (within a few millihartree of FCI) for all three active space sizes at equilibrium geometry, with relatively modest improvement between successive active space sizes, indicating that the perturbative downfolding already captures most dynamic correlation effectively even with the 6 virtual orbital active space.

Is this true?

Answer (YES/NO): NO